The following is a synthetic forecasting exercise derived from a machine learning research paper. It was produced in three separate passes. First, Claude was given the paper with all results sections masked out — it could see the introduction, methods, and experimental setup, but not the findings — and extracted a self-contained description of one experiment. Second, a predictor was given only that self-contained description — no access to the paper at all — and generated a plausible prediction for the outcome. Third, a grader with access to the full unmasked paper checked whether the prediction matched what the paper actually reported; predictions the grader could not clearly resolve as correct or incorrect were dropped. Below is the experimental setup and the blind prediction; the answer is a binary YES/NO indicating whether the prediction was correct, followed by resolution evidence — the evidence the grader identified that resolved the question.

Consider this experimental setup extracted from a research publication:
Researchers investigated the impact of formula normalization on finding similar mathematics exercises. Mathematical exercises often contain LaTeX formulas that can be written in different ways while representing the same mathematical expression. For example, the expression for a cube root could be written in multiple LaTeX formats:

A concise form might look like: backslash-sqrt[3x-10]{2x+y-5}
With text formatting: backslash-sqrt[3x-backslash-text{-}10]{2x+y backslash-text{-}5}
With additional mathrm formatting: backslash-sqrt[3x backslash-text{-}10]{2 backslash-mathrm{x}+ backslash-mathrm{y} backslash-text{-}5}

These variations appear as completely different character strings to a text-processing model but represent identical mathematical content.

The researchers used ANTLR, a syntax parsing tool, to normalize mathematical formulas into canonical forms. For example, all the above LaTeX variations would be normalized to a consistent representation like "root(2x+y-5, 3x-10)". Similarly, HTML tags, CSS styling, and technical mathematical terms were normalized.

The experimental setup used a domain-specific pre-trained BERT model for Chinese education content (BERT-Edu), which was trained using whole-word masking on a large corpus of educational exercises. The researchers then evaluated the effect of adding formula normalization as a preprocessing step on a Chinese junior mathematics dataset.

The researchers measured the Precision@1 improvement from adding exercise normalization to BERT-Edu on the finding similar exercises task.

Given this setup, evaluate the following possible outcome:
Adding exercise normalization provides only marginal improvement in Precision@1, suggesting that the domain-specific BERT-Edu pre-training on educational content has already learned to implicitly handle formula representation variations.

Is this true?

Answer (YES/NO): NO